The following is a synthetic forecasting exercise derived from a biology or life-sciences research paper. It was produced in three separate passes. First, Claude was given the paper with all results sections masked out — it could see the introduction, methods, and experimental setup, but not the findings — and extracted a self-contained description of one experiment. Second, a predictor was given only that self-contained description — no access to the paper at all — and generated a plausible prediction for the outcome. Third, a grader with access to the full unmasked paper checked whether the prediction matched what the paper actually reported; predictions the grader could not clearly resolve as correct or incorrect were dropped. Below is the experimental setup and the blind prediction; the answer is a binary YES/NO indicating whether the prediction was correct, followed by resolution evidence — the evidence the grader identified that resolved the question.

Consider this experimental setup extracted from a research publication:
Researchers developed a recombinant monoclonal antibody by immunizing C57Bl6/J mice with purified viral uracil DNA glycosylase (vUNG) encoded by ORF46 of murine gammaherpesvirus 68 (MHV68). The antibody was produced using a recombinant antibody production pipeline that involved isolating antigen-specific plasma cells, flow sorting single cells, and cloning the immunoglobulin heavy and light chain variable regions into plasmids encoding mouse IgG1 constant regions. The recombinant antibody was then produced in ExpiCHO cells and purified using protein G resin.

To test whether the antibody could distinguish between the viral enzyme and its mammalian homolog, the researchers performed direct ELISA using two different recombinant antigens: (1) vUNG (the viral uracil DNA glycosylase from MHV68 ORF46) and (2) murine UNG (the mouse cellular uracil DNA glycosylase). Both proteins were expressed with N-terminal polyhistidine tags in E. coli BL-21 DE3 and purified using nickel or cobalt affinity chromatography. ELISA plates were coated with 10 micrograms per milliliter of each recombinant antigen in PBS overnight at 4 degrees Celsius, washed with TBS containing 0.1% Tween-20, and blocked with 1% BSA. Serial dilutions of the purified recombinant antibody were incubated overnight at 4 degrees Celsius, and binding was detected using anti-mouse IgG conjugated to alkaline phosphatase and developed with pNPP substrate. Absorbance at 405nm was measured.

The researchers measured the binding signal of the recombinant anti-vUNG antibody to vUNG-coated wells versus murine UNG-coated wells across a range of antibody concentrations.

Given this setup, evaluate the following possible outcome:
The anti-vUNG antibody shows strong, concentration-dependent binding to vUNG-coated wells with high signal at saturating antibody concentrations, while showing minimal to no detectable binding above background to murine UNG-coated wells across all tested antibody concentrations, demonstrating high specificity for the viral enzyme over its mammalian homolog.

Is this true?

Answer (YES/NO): YES